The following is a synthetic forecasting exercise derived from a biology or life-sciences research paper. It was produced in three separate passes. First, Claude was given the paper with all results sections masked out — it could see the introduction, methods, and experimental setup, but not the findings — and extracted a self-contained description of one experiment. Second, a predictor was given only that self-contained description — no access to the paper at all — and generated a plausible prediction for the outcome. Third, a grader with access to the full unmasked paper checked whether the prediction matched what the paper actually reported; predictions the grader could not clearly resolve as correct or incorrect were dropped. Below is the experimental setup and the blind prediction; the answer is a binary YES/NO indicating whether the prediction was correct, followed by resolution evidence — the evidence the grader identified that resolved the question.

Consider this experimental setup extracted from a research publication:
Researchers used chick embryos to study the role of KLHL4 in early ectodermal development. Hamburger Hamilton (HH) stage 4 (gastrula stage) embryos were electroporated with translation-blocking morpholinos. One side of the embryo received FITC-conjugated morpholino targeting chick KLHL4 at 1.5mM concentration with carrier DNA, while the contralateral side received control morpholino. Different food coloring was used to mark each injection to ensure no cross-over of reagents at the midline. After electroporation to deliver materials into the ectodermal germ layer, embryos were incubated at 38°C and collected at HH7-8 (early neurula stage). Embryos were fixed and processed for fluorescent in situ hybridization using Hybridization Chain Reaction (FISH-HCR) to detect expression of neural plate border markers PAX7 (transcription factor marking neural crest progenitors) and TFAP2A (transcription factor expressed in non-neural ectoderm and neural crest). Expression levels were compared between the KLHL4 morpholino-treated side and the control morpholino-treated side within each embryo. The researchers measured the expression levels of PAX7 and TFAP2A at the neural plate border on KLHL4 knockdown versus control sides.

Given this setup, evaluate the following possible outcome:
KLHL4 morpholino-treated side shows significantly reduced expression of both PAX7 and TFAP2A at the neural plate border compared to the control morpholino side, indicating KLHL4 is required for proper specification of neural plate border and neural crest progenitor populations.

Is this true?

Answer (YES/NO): NO